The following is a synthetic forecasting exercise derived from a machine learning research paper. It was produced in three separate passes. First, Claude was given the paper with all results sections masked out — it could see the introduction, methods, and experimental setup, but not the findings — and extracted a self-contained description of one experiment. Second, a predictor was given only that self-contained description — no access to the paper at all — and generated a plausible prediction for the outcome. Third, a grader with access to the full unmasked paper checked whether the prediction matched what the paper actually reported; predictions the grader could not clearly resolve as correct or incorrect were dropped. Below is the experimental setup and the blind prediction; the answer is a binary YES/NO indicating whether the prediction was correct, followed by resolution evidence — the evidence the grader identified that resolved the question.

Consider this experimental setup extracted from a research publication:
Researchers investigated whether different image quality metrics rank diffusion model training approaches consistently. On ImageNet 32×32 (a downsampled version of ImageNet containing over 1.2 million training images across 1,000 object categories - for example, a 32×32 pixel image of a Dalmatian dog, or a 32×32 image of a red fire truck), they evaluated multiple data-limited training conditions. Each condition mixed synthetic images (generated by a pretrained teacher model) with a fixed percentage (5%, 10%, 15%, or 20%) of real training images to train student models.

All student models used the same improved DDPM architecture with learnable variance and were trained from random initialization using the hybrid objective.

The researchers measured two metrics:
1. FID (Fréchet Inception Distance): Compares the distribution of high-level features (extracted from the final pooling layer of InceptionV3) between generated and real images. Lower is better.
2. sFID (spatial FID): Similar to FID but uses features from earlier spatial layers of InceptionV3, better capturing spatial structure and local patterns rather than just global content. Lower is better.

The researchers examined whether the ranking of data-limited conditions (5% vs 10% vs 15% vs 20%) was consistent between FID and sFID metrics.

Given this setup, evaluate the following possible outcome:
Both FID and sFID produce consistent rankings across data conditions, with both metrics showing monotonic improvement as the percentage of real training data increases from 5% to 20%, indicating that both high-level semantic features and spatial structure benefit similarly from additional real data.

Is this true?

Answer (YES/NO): NO